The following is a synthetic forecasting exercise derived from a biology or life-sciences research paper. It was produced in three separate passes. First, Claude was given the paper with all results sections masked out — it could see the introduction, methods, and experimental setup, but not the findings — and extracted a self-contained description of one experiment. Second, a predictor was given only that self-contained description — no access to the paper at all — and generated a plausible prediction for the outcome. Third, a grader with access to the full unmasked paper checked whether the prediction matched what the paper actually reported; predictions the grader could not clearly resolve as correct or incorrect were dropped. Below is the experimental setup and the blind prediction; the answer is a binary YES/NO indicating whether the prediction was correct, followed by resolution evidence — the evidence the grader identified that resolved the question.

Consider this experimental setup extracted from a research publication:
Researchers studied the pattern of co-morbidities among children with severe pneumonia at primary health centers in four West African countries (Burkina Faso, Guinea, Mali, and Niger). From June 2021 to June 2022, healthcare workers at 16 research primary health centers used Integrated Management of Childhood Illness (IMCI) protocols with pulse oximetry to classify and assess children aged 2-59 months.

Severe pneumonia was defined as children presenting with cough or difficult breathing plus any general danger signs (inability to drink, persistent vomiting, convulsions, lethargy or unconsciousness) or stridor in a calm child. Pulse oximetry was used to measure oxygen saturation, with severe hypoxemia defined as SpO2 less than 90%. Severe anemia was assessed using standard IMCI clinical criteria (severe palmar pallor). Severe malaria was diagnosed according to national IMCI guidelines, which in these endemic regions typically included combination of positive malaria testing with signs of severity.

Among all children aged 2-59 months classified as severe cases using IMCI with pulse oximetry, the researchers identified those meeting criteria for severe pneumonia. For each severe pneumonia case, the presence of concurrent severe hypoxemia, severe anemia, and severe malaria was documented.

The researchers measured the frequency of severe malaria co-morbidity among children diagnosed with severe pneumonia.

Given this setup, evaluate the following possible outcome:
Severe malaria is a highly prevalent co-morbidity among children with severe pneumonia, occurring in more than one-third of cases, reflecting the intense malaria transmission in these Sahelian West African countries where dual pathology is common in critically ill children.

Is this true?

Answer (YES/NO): NO